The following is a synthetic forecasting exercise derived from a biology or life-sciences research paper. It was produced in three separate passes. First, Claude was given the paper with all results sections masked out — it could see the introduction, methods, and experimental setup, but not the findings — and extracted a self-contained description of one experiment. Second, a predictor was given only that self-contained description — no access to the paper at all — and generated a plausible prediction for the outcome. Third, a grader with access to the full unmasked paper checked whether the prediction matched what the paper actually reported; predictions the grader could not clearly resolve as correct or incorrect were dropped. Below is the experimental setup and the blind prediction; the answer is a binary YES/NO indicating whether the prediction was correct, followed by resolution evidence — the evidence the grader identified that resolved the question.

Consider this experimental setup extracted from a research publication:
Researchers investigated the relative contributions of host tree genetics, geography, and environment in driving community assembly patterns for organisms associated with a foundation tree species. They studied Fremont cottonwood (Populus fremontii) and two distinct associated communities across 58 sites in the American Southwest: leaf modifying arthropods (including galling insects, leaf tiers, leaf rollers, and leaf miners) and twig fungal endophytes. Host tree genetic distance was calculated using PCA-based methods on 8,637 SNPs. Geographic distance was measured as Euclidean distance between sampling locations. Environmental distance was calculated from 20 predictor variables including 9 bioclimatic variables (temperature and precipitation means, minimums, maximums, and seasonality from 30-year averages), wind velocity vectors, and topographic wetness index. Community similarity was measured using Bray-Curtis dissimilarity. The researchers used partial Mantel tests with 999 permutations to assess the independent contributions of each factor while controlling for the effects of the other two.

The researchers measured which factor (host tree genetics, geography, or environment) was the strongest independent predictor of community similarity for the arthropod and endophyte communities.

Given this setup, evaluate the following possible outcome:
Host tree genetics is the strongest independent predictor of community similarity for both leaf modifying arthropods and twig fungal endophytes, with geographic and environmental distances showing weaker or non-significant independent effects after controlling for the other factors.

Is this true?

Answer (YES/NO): NO